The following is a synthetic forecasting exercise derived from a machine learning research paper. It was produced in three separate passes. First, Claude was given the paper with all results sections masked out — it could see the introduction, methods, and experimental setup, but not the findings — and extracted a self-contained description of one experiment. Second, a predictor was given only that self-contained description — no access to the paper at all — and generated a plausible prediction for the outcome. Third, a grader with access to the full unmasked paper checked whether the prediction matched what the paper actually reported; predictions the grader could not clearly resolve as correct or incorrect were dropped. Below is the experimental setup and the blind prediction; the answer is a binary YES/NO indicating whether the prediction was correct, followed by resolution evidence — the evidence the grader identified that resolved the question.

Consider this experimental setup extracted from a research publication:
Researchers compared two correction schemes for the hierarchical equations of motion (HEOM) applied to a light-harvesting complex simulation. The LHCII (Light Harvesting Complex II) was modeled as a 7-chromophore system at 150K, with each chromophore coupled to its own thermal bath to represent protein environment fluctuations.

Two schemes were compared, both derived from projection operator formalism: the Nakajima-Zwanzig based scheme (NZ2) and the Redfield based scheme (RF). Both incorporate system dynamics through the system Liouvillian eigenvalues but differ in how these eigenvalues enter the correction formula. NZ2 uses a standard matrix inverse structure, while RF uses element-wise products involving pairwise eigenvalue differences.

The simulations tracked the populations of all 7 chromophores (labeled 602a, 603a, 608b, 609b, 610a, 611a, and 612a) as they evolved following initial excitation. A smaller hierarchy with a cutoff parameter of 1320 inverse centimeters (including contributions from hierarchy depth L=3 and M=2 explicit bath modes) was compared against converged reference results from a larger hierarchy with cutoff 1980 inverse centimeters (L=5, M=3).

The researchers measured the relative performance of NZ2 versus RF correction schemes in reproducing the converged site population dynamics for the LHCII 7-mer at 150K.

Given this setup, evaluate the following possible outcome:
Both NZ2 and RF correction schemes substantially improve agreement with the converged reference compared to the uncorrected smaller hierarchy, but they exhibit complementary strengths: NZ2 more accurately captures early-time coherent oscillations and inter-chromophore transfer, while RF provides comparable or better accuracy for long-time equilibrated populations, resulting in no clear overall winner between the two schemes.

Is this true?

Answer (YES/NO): NO